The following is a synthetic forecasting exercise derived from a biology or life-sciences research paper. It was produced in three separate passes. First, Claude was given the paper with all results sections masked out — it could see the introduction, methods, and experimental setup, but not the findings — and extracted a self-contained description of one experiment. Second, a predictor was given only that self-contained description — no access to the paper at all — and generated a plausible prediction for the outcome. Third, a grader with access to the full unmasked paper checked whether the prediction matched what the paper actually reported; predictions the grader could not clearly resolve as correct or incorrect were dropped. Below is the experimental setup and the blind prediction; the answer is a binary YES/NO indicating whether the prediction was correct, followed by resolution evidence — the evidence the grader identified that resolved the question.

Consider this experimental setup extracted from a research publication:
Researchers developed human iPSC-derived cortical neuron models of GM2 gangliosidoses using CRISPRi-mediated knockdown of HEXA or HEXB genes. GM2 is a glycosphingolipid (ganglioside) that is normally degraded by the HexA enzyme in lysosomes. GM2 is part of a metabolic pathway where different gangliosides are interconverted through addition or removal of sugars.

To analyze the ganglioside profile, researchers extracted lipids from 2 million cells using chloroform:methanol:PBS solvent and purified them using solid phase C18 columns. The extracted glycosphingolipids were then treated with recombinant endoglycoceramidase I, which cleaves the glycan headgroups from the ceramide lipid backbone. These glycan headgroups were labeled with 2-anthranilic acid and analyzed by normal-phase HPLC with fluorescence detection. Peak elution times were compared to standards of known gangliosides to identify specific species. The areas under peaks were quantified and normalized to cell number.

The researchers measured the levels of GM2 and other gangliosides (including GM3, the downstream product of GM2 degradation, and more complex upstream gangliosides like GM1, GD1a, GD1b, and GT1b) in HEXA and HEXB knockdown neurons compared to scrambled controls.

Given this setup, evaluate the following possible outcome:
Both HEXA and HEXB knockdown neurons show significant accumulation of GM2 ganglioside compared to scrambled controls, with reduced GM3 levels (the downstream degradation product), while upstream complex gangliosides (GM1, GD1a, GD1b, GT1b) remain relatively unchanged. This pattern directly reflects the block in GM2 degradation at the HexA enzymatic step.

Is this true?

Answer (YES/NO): NO